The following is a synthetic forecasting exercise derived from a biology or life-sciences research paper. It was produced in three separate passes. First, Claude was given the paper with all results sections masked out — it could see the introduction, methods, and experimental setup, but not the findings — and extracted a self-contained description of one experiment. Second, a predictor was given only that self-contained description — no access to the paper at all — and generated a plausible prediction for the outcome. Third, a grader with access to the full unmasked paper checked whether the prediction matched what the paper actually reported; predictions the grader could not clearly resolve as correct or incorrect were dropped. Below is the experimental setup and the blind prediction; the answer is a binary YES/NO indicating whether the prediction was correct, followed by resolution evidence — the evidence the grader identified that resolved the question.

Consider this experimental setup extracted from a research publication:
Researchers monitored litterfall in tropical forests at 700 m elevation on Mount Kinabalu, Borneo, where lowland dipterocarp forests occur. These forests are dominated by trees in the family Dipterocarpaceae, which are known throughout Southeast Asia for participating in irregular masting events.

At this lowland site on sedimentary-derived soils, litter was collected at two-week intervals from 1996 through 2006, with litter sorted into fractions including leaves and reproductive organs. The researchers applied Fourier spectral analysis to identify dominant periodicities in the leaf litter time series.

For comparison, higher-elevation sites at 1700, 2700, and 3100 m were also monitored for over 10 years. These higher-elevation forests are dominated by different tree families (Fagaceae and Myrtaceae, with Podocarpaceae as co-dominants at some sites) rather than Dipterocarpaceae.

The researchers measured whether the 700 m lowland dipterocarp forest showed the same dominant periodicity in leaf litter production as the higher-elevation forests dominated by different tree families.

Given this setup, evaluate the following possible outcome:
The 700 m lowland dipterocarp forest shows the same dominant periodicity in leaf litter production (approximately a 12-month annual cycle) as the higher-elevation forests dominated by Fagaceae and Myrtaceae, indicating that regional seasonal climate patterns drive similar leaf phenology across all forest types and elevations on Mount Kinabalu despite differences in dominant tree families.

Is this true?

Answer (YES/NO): YES